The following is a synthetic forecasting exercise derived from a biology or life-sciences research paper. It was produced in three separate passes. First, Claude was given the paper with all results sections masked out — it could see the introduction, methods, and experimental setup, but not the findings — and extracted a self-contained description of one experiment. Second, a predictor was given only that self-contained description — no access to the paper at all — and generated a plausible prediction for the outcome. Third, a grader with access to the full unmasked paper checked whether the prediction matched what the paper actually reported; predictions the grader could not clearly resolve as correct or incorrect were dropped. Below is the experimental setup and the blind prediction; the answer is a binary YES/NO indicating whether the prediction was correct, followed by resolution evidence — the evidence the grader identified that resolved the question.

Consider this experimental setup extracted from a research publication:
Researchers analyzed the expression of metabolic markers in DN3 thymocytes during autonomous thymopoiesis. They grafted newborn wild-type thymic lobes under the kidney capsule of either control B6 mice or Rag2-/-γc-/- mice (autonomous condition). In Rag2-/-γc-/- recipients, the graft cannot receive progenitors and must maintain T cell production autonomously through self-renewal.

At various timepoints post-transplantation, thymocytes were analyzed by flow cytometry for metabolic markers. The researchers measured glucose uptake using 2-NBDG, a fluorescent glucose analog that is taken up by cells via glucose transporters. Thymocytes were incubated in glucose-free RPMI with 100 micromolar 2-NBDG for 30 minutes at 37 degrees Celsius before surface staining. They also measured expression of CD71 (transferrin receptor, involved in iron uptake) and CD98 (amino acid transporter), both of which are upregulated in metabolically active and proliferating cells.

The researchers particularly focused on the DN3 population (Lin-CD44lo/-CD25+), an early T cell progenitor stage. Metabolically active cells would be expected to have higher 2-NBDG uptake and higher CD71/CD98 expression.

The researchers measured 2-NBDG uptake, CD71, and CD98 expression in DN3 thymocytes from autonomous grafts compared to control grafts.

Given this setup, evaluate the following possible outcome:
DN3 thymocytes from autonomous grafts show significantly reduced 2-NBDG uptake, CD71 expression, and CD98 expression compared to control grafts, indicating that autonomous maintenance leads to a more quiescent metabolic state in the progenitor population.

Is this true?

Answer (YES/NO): NO